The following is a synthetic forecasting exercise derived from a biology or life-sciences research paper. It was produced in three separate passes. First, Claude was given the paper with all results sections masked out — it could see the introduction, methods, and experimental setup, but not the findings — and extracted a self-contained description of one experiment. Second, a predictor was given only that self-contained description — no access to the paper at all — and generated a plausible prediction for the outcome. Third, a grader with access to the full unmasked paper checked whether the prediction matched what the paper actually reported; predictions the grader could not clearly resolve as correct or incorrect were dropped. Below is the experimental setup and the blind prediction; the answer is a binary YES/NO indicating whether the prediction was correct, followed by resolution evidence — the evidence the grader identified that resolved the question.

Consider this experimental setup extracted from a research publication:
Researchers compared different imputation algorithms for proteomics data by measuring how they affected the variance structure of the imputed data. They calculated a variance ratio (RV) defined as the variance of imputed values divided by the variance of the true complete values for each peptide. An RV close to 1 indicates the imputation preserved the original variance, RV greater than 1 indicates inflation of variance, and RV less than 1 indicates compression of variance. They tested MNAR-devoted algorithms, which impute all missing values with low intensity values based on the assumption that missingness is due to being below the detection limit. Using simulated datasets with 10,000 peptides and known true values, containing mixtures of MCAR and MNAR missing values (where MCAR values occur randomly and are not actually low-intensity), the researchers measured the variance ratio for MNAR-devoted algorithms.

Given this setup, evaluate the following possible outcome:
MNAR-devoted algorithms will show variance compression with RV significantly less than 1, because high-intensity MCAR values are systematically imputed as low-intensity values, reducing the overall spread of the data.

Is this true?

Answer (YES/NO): NO